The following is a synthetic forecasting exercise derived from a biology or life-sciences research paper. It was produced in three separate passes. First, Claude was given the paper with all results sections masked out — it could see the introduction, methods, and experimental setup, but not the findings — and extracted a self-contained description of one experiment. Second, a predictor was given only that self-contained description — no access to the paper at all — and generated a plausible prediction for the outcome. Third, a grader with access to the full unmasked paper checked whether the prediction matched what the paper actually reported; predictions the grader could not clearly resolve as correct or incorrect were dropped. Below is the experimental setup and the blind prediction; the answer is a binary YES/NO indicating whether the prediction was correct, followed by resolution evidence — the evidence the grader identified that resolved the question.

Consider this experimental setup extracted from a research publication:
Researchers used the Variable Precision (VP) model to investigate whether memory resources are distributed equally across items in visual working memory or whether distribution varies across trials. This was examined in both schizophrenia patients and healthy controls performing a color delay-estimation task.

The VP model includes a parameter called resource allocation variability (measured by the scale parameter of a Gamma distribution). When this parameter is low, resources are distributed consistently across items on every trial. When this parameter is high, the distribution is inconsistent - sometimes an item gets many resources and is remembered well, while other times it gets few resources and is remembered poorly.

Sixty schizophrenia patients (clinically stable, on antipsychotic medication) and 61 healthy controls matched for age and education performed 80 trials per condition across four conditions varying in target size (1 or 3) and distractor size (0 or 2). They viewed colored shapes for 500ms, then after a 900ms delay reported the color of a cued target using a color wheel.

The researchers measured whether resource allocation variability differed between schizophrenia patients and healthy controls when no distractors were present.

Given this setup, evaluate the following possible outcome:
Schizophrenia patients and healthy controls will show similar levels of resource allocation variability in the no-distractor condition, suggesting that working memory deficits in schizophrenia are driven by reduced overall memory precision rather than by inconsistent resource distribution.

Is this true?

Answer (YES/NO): NO